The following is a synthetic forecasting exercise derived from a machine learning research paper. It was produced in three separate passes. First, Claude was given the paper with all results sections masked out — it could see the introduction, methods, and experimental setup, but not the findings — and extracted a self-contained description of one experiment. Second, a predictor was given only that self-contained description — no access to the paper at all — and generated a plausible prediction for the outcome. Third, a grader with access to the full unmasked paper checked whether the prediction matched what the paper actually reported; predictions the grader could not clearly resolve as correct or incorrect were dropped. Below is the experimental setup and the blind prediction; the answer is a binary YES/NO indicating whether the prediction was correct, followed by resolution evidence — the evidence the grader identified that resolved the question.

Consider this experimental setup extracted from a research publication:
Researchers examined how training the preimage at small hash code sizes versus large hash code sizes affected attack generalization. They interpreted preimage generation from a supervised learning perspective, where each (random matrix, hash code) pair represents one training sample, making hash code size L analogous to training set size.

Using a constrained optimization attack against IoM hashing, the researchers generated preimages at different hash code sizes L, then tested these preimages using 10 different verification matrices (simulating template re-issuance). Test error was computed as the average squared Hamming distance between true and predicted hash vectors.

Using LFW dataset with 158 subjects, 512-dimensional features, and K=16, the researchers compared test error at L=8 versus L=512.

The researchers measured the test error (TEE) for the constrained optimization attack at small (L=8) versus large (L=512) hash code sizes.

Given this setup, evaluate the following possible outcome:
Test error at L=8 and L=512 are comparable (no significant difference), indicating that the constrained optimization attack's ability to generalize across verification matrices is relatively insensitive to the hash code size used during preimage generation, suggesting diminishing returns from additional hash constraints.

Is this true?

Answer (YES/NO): NO